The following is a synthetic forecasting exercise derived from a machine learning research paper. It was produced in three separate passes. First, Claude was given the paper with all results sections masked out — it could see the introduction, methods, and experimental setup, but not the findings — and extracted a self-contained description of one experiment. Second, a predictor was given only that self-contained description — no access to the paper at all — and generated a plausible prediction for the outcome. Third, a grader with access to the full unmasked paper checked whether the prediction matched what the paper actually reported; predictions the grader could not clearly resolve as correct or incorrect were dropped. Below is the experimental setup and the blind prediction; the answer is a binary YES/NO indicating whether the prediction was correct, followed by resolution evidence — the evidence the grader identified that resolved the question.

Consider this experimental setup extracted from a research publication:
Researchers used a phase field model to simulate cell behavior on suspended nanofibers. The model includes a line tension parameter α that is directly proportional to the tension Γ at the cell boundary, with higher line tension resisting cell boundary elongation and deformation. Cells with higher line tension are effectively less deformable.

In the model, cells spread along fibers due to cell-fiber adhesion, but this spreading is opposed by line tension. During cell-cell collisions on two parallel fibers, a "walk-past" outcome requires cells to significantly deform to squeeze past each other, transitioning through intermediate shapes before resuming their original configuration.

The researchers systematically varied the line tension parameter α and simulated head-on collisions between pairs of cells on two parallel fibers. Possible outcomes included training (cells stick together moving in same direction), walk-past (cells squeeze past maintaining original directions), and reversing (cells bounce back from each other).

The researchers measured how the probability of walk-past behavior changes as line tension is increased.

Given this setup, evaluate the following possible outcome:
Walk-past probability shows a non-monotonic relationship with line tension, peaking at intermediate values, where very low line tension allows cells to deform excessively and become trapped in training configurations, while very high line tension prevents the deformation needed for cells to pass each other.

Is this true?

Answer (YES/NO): NO